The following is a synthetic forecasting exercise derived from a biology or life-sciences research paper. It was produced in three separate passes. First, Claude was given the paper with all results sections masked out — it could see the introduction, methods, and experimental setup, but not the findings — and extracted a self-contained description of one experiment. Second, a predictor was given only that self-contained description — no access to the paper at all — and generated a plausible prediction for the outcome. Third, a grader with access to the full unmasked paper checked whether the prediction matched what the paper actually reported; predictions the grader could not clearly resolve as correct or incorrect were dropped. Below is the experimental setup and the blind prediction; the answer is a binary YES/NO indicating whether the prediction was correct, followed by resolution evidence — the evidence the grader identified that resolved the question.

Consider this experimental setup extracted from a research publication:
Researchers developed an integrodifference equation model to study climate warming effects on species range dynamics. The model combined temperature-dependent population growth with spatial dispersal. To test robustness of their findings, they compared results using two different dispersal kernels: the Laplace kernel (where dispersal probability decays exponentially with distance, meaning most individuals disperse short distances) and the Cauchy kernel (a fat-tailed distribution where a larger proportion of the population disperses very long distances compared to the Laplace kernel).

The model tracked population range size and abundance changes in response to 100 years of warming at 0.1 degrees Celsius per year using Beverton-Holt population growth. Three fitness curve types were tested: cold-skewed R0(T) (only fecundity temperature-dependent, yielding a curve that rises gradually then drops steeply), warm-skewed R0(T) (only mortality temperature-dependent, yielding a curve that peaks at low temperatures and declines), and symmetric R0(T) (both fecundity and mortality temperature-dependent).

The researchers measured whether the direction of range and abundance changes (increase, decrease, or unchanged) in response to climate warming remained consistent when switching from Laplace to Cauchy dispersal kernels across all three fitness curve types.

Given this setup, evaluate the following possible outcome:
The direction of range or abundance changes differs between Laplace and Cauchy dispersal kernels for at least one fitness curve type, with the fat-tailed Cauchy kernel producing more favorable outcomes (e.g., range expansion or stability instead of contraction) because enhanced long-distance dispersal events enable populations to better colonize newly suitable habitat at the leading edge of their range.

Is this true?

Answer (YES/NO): NO